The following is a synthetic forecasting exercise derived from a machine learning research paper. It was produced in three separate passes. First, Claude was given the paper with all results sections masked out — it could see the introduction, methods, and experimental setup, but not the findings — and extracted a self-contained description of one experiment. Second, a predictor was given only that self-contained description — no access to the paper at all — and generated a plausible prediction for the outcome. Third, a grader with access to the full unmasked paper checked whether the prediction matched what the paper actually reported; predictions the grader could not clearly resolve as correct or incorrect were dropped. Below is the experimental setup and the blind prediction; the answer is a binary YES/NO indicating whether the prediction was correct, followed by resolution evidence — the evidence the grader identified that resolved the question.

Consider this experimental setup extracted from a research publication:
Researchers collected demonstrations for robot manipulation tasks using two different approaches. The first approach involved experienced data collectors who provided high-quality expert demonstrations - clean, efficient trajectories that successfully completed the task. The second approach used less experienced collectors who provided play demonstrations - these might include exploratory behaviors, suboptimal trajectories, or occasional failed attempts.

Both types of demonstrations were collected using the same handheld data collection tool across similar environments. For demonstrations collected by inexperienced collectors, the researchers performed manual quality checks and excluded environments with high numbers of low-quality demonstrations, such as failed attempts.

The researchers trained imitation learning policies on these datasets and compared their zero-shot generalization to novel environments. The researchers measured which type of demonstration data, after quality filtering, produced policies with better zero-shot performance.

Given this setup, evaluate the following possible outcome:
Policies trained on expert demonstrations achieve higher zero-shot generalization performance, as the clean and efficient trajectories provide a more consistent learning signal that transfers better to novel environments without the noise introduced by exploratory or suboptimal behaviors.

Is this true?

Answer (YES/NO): YES